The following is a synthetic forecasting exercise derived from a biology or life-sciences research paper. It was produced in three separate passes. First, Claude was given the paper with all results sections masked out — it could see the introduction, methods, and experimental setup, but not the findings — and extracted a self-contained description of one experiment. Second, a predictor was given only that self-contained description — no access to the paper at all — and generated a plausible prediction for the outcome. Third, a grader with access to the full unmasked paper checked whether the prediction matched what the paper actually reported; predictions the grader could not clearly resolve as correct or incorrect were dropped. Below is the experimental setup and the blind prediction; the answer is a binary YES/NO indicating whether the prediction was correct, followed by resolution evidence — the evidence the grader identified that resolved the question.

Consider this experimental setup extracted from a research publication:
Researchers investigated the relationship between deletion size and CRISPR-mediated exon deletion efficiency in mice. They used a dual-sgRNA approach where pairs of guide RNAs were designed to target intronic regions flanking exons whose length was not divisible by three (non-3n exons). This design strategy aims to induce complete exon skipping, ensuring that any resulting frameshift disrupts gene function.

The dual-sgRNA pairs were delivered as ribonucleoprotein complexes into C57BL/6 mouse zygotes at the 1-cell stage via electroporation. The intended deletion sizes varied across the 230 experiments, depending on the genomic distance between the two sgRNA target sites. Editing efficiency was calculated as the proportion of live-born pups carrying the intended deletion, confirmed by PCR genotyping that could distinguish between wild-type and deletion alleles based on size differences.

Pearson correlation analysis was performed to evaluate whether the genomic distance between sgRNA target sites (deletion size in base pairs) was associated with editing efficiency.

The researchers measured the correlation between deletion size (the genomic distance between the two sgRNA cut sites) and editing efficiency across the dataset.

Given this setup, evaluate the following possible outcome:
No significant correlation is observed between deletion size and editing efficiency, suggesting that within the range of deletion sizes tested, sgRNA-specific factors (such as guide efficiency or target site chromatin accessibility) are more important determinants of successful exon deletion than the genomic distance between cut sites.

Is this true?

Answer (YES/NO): YES